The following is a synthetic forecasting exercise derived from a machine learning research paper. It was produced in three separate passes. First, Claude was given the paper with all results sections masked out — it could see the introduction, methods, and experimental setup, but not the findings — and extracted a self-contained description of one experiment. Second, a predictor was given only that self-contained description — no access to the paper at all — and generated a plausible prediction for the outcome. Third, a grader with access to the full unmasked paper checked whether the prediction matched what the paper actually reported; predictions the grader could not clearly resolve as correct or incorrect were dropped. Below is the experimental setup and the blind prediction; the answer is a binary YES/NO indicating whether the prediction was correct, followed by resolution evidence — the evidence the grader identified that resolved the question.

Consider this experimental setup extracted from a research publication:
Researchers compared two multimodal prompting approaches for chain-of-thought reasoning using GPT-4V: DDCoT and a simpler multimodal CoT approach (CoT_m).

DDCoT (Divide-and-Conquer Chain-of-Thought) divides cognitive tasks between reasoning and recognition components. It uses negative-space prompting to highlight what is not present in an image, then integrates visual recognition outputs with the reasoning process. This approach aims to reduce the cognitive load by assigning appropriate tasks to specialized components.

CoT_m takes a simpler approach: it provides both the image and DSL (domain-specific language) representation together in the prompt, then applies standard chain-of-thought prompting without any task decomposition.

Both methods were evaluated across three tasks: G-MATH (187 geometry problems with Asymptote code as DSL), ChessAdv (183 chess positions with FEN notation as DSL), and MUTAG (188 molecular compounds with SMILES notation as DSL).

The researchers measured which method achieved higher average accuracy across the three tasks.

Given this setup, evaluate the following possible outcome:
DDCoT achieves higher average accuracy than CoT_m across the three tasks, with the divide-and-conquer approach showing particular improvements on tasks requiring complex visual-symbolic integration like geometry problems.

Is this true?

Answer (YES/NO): NO